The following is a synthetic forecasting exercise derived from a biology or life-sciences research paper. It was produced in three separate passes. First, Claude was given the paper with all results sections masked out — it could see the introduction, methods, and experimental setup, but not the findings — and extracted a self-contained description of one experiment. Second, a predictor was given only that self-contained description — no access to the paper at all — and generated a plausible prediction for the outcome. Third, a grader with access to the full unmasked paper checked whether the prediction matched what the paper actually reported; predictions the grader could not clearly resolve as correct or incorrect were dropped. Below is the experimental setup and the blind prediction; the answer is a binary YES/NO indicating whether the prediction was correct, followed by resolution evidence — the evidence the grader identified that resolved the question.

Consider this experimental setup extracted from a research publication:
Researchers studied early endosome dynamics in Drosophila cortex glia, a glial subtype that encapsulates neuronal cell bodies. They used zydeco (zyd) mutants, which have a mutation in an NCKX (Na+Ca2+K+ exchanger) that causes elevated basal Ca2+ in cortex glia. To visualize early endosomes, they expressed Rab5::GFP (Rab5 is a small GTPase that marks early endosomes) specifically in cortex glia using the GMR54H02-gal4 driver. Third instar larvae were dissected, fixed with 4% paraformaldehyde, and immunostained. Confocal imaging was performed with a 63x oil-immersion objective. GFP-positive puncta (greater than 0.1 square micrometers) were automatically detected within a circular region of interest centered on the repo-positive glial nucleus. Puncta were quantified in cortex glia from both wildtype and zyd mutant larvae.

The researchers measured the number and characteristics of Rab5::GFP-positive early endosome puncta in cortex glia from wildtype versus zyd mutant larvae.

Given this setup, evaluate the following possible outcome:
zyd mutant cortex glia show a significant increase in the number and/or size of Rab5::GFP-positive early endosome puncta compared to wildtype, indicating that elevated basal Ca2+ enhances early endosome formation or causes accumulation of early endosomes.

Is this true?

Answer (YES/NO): YES